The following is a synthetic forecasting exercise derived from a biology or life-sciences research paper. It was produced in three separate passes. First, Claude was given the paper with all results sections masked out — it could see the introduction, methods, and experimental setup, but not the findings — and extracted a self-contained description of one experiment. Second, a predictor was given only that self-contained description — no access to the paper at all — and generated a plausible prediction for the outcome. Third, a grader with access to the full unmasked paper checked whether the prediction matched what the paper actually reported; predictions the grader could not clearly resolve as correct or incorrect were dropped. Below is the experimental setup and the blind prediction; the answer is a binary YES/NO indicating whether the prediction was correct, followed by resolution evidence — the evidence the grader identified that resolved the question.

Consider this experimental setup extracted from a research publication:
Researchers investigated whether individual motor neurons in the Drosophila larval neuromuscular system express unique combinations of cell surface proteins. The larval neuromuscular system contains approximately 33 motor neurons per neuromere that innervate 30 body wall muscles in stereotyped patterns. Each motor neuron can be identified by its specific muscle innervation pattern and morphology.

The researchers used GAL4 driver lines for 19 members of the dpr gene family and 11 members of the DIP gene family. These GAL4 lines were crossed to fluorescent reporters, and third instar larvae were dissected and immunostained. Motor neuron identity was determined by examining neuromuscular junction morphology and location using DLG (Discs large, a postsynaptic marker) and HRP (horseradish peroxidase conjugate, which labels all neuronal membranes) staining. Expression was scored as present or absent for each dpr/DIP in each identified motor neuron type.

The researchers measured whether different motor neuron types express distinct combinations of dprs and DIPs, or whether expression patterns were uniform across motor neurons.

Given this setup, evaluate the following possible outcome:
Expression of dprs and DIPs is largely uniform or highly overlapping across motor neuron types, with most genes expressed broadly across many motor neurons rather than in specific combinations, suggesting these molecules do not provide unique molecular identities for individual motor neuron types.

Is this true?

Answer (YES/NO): NO